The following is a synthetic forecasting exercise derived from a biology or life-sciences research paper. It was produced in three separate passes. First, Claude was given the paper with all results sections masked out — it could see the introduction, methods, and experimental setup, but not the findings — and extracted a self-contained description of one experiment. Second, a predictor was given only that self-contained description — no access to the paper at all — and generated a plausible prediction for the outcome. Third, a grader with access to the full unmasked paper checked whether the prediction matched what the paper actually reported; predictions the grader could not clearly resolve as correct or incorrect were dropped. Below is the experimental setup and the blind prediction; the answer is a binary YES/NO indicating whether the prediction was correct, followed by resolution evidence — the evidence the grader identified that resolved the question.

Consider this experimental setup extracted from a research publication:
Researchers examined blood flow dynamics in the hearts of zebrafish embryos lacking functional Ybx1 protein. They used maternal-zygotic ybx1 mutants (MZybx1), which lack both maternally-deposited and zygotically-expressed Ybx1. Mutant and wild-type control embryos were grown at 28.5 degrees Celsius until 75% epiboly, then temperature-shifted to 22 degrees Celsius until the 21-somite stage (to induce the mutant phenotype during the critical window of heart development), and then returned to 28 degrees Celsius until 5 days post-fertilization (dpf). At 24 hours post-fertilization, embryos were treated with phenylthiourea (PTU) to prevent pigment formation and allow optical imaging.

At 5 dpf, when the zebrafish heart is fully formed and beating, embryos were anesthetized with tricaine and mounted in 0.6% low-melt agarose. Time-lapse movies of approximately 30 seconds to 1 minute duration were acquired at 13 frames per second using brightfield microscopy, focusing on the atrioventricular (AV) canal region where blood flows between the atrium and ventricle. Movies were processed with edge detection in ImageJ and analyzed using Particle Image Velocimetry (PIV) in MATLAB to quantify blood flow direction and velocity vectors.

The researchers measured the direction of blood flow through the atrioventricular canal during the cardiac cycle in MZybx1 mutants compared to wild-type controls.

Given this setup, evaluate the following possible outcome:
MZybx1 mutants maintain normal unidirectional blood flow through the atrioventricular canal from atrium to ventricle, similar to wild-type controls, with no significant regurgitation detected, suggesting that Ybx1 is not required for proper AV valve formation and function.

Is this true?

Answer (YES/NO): NO